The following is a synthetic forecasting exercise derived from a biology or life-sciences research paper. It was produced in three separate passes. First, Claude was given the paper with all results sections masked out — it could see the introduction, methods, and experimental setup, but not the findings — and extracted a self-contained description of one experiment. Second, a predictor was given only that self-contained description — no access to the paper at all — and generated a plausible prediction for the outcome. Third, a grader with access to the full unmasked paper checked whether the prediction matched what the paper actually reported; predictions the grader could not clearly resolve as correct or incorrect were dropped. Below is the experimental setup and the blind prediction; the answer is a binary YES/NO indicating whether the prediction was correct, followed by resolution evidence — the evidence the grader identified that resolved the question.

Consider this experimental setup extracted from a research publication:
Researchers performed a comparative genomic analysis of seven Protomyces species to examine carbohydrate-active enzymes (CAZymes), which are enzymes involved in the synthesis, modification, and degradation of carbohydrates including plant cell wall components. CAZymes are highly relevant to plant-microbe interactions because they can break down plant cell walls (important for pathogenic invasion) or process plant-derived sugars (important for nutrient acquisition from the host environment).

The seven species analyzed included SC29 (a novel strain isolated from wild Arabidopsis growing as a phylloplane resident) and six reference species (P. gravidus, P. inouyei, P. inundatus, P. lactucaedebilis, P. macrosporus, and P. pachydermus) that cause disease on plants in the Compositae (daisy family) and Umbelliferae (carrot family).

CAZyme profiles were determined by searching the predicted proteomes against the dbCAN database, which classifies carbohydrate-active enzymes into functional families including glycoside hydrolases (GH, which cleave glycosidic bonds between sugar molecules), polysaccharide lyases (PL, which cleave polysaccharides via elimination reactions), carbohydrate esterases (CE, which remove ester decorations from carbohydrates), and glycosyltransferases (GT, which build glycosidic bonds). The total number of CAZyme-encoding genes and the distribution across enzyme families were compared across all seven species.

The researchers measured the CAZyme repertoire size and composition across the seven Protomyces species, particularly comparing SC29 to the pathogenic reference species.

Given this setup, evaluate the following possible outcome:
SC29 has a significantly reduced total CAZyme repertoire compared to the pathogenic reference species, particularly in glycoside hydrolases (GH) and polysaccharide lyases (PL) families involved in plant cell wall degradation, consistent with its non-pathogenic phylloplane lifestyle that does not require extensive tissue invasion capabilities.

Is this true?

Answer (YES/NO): NO